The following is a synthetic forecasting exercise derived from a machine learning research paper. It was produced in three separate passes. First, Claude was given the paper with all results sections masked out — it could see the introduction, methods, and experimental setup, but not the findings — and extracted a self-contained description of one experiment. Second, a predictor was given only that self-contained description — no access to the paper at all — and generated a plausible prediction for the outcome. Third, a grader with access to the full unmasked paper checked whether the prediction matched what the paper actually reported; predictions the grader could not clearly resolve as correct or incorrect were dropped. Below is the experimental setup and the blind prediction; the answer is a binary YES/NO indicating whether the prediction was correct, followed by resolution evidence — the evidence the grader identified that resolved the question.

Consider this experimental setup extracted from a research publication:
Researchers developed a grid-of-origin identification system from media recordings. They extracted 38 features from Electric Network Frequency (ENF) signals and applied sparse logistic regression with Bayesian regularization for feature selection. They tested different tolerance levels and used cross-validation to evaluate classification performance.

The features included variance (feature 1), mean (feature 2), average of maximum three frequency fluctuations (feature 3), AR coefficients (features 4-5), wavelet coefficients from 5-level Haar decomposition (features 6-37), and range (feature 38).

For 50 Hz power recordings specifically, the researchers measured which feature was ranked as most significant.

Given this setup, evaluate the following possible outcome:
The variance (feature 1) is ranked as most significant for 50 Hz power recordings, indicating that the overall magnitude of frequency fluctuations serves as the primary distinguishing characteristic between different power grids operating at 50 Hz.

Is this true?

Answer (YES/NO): NO